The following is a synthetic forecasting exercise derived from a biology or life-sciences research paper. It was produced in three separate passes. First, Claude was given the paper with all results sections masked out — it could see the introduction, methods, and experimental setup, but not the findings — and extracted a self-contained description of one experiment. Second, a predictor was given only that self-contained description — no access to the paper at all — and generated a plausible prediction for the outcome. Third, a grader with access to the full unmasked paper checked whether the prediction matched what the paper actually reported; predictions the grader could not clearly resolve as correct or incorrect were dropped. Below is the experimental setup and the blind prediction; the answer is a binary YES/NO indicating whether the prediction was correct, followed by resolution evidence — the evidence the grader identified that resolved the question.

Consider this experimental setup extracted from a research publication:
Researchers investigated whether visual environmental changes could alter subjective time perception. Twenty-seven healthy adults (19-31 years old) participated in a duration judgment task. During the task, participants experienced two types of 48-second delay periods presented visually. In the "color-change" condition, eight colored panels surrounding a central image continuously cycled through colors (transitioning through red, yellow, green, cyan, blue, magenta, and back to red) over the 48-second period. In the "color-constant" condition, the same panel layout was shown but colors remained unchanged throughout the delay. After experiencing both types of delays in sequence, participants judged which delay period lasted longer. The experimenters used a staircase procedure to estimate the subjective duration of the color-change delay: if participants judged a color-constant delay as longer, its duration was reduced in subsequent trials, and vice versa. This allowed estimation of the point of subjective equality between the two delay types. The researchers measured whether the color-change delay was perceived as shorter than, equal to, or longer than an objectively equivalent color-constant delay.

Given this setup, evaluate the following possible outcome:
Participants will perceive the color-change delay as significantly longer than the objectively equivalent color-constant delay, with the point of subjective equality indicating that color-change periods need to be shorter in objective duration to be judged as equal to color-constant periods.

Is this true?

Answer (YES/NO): NO